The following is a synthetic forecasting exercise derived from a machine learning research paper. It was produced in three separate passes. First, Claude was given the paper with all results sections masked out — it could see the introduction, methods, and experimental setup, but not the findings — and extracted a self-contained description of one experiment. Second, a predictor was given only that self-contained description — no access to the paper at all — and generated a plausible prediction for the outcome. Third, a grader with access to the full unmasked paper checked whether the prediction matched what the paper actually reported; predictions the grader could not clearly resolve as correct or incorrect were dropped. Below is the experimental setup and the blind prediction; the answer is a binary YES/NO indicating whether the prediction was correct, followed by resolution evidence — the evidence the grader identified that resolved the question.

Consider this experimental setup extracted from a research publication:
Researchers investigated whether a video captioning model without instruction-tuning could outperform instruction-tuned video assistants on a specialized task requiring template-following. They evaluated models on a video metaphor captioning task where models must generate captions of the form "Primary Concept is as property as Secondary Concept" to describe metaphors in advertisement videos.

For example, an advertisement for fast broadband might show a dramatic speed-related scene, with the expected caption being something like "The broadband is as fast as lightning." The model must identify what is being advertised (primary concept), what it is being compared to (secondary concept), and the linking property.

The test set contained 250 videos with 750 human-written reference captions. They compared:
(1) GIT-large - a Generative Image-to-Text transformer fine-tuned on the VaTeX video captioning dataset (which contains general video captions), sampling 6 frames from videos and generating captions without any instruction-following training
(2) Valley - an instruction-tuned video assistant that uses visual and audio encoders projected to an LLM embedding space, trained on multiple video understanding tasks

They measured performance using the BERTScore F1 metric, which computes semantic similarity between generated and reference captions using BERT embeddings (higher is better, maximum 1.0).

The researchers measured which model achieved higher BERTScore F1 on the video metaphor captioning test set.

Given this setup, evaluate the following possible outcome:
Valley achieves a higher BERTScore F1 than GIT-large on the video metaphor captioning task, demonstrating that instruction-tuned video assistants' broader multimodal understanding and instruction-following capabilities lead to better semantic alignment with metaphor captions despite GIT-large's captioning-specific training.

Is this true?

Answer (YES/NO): NO